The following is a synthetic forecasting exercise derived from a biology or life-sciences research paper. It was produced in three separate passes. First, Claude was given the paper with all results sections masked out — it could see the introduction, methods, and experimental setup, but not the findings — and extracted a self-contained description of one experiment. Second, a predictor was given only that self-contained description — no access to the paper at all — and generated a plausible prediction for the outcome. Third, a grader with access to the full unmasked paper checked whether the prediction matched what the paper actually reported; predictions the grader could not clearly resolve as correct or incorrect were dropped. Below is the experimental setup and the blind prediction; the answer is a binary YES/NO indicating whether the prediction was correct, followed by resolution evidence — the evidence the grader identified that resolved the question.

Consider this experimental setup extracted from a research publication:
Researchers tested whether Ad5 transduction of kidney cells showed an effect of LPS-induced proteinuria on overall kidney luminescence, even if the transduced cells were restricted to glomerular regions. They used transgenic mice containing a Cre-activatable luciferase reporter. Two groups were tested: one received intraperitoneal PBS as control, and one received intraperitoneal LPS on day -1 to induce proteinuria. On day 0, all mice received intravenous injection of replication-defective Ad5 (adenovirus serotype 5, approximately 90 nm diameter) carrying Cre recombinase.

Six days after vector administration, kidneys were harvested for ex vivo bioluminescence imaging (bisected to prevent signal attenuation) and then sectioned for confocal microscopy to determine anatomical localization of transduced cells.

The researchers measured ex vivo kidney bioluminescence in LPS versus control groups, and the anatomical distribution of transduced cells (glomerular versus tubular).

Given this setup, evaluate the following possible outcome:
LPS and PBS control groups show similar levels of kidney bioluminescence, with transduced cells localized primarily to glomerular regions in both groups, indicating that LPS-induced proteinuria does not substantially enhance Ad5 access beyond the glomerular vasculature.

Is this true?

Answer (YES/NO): NO